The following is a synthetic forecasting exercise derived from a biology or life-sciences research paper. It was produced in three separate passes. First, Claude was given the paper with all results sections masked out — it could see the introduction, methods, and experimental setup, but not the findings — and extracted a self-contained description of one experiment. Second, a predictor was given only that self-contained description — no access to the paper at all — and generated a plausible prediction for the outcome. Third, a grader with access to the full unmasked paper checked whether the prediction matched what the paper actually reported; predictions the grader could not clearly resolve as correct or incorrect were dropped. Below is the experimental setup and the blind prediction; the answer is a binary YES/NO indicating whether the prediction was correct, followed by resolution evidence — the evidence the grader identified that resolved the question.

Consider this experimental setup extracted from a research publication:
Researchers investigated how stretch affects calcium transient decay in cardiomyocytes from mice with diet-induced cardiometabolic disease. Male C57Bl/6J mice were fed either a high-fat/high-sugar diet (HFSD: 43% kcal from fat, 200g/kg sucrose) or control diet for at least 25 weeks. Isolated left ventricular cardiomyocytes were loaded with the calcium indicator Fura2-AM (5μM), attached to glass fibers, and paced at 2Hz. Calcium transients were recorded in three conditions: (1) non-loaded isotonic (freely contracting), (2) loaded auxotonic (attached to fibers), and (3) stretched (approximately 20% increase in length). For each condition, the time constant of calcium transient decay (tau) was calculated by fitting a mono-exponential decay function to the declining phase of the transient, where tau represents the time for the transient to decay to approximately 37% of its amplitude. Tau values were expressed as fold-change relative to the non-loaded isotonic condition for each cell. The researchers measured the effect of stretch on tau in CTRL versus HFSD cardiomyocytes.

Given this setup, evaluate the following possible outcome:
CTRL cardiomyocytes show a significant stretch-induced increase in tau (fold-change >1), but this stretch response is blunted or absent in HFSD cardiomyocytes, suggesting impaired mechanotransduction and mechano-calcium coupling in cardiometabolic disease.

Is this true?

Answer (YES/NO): NO